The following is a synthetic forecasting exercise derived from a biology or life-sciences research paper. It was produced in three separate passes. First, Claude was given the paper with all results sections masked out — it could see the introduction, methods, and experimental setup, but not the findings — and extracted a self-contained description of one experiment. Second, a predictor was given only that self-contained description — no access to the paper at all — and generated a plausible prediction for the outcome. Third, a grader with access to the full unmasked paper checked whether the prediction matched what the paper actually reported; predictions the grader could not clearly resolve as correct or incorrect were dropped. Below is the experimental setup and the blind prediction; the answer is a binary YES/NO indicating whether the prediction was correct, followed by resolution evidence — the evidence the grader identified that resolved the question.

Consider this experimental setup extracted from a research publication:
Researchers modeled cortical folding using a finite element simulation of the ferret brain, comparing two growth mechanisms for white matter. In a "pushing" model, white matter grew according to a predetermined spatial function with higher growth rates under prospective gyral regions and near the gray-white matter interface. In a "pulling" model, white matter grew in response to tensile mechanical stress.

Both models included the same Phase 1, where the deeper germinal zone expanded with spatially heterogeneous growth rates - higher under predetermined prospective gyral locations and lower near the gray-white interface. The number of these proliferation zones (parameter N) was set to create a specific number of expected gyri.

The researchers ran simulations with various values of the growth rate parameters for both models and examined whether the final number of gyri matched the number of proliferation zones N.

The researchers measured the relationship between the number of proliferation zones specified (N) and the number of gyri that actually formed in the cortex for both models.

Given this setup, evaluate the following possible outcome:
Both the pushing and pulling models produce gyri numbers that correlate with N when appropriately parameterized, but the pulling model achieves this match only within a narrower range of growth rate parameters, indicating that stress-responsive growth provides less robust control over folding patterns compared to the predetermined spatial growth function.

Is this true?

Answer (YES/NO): YES